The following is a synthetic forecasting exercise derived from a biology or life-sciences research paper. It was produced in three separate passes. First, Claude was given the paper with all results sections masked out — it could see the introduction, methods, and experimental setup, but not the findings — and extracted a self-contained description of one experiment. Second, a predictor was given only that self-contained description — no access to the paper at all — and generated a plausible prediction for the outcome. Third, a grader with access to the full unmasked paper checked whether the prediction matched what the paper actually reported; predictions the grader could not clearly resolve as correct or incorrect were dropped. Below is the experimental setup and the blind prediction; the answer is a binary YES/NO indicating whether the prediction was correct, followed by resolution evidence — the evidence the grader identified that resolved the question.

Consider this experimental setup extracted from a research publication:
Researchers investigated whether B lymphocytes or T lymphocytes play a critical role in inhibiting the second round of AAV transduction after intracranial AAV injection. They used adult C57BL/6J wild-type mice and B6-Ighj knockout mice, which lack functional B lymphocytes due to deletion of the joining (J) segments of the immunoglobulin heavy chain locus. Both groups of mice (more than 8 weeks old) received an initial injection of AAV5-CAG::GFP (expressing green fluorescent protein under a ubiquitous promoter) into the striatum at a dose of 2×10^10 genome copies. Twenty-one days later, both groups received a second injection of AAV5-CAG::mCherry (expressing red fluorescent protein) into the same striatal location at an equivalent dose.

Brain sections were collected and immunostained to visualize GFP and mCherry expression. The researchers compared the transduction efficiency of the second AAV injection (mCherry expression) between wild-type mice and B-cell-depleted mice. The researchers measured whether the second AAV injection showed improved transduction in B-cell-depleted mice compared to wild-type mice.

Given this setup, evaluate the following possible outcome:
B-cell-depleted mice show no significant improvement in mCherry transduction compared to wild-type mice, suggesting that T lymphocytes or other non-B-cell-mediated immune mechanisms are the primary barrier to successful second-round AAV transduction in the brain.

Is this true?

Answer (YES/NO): NO